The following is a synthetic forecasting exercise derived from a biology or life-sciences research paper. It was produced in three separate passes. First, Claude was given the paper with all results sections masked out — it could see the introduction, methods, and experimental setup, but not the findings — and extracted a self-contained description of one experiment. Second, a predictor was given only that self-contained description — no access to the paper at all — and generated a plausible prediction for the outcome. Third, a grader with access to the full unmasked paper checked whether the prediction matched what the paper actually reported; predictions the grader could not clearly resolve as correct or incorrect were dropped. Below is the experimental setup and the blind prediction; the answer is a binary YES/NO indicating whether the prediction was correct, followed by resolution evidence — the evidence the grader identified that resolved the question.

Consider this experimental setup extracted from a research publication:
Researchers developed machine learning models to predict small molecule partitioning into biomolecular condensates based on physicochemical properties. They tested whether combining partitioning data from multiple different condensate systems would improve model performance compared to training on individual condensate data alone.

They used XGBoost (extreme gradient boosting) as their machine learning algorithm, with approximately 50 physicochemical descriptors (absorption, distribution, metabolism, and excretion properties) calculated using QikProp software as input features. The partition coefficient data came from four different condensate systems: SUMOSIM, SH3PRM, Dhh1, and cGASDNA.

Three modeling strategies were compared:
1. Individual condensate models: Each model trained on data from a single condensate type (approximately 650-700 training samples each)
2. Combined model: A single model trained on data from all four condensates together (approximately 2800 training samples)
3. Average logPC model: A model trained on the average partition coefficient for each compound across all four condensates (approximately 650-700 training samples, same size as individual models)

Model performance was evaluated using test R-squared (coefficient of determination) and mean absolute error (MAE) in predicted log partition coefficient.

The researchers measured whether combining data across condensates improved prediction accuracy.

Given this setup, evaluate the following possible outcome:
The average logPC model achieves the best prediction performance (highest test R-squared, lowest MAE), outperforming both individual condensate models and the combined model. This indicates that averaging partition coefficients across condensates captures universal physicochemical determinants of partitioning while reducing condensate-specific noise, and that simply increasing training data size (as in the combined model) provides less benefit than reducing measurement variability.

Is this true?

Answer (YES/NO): NO